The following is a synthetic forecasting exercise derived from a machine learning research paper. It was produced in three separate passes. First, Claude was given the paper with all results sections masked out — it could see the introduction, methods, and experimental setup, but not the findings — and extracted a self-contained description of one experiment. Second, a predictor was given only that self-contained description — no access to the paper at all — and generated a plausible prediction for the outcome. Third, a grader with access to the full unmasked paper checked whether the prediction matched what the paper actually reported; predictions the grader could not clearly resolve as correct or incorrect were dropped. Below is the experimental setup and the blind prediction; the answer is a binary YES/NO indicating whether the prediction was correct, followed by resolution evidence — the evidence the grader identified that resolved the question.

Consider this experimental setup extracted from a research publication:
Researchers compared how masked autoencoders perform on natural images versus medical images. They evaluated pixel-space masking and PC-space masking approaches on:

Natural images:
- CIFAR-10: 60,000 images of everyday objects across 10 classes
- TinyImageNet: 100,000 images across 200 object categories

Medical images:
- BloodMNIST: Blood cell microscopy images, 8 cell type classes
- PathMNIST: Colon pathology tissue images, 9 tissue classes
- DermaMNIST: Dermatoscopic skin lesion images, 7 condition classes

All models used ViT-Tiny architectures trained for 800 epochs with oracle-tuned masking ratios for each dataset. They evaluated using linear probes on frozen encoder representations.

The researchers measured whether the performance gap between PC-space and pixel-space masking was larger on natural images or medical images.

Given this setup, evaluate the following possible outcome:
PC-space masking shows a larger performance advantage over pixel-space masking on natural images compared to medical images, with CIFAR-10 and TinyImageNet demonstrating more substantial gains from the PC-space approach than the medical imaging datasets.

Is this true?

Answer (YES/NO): NO